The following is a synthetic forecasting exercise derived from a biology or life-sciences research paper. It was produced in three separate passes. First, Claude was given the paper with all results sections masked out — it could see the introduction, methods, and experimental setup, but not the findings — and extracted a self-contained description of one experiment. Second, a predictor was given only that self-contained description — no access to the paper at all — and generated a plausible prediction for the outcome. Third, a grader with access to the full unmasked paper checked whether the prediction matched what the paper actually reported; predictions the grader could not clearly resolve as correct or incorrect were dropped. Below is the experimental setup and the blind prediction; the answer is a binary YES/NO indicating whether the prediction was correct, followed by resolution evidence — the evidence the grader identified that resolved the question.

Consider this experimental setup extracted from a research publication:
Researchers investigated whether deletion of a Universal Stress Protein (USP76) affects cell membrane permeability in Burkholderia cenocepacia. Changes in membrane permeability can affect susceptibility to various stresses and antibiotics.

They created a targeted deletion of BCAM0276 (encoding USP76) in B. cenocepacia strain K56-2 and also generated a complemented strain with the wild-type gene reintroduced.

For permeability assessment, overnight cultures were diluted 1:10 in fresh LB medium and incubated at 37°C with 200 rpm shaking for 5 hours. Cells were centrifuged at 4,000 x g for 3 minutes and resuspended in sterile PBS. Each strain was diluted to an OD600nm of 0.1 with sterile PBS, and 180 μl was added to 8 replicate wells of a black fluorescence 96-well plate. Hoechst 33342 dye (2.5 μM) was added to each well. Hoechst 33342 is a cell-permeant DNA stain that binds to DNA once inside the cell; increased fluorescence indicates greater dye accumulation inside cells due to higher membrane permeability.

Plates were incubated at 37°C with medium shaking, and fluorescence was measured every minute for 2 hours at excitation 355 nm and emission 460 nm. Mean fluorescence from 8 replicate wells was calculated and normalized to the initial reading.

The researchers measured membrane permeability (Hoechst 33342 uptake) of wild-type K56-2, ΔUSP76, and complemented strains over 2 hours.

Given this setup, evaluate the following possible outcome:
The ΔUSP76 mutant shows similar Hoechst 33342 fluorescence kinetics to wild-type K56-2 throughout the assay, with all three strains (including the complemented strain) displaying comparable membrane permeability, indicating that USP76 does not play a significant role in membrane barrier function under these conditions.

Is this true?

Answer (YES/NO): NO